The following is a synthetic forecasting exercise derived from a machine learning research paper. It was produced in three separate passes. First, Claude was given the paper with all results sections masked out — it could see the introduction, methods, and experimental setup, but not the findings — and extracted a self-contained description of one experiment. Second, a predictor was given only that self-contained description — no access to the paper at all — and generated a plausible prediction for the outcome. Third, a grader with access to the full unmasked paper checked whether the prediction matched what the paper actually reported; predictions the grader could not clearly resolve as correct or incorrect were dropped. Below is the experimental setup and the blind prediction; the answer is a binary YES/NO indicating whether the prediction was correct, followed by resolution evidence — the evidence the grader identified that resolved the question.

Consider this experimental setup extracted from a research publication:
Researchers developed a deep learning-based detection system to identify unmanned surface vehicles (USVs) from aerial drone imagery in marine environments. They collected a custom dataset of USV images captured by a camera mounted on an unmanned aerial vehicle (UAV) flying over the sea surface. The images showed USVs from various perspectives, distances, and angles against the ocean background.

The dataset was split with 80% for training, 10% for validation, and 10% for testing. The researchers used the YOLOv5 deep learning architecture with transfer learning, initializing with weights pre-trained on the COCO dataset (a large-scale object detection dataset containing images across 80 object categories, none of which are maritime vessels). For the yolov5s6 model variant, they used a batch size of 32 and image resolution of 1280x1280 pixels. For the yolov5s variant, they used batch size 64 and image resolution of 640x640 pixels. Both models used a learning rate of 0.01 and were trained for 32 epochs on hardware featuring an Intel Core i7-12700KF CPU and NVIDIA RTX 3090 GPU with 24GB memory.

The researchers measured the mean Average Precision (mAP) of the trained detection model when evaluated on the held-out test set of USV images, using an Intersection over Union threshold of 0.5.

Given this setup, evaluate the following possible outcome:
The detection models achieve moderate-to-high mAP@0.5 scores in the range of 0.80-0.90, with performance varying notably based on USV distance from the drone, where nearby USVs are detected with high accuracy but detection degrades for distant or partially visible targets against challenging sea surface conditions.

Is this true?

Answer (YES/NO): NO